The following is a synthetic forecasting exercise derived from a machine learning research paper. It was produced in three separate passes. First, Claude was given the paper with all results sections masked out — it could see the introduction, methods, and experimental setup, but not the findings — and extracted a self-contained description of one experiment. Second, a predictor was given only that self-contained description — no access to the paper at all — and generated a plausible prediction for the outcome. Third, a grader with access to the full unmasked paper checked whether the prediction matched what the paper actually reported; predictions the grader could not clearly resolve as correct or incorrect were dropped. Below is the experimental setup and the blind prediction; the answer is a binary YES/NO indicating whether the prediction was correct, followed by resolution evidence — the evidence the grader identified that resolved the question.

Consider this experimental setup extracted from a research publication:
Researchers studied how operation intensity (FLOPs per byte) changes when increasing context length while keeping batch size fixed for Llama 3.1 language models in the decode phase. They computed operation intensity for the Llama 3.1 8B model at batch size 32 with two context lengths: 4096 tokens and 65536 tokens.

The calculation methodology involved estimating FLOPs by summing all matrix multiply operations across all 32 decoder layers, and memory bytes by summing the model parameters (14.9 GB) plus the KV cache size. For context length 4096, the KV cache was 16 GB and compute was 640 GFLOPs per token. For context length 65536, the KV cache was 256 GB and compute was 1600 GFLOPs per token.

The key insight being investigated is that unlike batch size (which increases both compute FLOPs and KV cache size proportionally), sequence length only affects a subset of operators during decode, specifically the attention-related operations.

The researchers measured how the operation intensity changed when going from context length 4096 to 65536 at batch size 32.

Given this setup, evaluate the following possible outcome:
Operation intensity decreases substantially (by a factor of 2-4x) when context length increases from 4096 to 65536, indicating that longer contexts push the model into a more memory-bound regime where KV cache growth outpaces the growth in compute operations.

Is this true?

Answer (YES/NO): YES